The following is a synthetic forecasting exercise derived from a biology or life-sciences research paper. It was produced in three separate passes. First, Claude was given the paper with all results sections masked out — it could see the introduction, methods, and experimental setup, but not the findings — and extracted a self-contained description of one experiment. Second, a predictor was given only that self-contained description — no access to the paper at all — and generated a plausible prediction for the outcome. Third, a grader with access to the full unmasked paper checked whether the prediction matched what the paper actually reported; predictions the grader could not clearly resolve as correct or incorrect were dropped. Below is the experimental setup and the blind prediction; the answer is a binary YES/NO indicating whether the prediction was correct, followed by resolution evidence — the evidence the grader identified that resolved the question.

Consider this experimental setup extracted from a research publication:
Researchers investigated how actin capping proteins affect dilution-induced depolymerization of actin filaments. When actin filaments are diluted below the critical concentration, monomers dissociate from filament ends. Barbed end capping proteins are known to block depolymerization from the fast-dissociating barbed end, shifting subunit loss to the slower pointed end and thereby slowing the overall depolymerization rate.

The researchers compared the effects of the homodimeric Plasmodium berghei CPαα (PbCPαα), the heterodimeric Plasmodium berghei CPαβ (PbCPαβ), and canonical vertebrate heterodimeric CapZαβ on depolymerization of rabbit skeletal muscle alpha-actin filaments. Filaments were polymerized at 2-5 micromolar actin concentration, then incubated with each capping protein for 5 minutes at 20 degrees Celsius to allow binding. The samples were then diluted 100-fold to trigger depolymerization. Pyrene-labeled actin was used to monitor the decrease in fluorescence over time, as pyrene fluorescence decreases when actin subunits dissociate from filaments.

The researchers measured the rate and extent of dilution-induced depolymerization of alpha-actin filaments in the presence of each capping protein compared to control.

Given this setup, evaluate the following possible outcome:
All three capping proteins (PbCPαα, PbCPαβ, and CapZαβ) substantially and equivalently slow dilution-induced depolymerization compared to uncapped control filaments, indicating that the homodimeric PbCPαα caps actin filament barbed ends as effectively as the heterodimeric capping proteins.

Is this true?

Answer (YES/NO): NO